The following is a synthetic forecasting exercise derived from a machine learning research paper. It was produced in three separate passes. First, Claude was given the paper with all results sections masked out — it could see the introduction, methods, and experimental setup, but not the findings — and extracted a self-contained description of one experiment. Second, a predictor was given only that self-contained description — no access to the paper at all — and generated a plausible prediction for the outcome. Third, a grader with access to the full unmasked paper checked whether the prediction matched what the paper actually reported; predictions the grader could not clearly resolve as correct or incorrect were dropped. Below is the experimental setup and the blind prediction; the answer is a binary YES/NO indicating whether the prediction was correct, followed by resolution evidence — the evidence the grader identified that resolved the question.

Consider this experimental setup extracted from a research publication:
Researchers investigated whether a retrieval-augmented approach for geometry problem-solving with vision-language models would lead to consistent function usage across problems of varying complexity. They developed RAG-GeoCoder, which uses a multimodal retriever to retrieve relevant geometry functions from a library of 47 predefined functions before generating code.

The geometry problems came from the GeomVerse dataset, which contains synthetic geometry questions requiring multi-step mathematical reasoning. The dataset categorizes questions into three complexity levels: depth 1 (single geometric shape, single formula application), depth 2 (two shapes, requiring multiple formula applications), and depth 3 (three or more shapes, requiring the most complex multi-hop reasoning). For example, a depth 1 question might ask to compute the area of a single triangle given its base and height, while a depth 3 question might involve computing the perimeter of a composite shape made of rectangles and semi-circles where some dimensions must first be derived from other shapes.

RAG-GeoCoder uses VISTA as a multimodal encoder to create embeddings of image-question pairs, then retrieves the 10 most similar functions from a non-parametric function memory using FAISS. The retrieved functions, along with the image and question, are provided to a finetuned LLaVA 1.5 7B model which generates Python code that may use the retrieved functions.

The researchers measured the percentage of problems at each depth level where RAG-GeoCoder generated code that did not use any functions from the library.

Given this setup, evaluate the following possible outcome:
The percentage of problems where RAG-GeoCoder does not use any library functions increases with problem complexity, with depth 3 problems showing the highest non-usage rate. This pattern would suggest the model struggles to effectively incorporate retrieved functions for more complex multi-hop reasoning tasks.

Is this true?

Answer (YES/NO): NO